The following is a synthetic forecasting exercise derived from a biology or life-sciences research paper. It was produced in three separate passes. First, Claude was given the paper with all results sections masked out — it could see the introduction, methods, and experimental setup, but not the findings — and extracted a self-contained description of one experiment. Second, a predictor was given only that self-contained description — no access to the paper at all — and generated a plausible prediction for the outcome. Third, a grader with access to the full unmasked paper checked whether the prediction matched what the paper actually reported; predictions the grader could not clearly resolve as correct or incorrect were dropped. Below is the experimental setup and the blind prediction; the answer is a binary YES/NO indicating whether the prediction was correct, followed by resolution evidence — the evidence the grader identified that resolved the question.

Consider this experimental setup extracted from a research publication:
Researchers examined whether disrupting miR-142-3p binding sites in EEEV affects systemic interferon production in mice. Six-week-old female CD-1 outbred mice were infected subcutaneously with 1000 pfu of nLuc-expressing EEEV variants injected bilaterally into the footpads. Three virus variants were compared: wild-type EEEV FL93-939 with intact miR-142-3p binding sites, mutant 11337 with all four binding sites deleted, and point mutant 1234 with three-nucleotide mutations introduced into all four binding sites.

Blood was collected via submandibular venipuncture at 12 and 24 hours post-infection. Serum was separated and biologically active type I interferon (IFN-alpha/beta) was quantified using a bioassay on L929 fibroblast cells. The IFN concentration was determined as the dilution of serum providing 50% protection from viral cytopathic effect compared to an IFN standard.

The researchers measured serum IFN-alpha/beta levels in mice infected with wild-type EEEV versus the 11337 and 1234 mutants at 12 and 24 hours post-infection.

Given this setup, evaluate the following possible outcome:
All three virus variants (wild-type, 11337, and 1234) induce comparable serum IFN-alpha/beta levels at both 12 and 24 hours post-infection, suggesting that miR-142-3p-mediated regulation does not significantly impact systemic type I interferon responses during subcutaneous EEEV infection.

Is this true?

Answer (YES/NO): NO